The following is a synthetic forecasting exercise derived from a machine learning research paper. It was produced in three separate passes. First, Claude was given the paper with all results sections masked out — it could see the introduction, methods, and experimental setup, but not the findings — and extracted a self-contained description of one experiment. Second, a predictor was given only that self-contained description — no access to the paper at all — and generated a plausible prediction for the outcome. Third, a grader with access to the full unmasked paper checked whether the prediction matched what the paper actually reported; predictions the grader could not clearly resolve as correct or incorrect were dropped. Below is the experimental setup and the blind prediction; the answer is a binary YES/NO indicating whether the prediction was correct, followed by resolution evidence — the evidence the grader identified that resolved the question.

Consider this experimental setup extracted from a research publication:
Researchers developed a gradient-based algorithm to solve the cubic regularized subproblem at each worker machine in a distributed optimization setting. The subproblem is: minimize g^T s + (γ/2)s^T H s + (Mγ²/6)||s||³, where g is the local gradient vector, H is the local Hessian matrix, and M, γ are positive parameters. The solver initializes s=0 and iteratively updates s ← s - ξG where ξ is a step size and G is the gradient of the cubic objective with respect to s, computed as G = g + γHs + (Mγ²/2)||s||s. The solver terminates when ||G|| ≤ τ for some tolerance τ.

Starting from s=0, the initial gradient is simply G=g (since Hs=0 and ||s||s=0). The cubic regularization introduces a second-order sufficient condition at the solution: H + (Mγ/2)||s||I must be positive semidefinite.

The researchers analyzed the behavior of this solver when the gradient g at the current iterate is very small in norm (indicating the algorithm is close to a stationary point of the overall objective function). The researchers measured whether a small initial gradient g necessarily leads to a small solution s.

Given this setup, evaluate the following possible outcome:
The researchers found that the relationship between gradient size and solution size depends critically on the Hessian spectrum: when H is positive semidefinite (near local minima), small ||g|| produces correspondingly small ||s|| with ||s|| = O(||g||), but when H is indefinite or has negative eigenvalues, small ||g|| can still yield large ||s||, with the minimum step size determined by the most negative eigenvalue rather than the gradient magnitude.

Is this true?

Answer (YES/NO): YES